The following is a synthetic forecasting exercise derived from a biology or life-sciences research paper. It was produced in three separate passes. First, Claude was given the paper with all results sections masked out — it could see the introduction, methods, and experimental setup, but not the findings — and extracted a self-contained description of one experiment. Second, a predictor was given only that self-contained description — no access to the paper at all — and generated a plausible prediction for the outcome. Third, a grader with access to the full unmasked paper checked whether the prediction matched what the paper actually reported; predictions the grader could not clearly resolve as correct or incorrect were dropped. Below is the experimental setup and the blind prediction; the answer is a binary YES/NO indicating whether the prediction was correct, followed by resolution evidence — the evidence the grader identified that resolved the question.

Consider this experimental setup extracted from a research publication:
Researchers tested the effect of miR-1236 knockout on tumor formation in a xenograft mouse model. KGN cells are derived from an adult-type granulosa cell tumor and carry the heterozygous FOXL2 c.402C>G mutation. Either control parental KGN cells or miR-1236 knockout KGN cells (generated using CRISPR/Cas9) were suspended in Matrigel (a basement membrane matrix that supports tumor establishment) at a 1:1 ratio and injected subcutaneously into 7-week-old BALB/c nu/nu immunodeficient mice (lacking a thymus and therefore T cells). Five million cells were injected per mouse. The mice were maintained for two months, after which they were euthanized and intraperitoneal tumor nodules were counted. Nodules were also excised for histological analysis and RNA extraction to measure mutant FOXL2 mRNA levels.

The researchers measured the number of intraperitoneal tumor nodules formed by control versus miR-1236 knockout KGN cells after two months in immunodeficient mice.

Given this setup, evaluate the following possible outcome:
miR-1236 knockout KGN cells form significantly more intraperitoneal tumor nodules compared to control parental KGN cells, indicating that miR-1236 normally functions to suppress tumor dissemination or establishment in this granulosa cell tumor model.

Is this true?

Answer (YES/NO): NO